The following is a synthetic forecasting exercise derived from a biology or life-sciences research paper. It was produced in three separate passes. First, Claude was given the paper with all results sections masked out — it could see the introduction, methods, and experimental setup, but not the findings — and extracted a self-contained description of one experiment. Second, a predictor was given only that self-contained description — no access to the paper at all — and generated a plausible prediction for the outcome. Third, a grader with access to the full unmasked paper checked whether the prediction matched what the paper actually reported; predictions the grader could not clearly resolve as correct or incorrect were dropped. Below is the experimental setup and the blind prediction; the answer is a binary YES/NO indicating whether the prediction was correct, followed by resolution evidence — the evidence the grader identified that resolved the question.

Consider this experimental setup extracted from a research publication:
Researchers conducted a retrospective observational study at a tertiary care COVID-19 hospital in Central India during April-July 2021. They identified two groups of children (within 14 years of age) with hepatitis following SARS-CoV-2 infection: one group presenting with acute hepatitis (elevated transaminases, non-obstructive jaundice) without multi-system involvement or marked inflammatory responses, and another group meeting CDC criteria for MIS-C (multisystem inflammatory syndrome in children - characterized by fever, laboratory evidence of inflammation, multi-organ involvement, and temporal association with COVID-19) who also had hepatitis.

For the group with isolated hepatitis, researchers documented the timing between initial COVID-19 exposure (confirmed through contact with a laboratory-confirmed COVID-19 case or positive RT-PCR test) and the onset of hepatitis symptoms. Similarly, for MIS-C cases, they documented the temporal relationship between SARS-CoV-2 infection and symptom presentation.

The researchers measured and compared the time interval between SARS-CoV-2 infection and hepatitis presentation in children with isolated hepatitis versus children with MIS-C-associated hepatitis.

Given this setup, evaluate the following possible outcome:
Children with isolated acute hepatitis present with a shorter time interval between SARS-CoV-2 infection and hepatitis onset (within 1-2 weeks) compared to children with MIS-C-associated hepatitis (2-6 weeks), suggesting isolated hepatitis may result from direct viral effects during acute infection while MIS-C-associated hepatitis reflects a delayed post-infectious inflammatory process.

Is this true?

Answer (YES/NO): NO